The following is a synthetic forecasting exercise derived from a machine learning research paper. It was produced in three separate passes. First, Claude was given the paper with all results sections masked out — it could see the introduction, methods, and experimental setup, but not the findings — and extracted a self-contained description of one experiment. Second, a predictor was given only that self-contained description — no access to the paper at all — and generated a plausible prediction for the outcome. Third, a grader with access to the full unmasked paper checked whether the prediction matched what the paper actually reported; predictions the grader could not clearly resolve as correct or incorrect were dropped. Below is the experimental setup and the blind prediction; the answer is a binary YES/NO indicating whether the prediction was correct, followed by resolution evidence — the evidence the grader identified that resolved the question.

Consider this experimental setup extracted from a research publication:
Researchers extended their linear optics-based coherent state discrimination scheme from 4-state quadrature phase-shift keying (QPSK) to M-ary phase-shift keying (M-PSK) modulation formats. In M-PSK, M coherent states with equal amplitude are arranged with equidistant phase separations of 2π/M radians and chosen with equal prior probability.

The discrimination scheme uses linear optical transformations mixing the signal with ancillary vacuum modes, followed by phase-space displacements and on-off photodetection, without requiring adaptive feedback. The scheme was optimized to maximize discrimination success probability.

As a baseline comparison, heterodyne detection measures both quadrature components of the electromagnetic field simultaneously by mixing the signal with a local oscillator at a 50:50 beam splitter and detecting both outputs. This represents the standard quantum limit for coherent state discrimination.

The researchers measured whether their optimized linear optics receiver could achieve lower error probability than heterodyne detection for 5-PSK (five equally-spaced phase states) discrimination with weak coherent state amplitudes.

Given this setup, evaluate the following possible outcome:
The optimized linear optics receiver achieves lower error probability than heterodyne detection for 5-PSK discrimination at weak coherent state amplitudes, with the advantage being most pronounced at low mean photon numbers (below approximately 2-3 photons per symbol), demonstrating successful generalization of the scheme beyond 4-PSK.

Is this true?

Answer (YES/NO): NO